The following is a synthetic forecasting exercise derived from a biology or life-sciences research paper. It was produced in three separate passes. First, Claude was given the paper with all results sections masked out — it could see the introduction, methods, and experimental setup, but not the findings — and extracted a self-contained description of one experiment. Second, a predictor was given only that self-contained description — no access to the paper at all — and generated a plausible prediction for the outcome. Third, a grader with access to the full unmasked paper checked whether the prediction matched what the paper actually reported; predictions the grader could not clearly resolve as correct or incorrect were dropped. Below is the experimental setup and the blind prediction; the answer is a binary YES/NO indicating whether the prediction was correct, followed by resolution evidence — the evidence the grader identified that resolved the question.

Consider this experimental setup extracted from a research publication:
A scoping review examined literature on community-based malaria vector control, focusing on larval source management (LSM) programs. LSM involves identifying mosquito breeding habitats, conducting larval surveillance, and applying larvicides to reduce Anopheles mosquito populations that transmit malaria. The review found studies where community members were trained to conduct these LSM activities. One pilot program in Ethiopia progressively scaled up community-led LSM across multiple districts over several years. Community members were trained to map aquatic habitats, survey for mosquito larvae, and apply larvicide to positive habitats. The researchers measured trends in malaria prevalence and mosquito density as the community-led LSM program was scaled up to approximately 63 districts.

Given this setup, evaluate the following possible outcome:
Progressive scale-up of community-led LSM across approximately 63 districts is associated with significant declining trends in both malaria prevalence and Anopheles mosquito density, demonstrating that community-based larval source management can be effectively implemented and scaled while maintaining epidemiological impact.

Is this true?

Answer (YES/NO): YES